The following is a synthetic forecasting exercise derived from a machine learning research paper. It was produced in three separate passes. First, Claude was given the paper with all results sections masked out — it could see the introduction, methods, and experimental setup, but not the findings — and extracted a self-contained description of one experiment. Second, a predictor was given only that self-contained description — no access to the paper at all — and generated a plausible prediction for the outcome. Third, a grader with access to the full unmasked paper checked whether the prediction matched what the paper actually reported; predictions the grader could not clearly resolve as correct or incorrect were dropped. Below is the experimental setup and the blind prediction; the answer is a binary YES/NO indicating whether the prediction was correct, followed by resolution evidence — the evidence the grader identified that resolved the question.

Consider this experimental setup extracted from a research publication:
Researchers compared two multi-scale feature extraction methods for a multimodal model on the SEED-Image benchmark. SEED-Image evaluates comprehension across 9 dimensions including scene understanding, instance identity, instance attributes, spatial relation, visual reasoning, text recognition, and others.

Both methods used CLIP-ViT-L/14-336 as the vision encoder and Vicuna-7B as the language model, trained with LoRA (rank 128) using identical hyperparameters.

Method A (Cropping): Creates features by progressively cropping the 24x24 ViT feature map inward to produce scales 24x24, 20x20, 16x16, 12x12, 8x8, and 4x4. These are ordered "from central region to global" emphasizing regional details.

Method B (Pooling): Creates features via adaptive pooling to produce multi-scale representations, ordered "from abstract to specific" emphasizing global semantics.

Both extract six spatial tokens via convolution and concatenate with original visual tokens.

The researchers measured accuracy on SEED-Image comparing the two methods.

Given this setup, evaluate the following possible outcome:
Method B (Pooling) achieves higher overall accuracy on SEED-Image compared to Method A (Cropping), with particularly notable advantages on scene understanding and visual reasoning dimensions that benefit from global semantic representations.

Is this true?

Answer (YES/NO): NO